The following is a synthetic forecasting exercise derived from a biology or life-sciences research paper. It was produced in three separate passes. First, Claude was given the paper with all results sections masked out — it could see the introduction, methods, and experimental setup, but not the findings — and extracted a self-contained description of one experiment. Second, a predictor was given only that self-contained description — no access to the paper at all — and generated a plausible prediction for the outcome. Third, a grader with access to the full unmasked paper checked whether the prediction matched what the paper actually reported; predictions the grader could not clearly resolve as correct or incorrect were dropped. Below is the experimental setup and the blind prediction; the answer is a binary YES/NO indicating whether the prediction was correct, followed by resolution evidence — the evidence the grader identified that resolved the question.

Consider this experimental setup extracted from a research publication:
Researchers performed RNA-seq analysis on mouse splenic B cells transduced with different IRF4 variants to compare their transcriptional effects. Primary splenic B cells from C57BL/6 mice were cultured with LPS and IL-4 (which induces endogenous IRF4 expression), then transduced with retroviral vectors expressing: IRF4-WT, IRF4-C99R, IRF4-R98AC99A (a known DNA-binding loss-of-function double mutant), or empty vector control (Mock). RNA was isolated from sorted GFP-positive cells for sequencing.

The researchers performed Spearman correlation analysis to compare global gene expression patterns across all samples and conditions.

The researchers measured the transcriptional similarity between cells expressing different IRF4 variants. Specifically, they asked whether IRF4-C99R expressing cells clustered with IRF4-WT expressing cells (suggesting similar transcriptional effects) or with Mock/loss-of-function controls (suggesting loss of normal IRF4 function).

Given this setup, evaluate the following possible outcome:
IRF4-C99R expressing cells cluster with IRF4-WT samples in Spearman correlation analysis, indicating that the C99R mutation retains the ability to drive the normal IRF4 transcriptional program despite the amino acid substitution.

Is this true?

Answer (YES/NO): NO